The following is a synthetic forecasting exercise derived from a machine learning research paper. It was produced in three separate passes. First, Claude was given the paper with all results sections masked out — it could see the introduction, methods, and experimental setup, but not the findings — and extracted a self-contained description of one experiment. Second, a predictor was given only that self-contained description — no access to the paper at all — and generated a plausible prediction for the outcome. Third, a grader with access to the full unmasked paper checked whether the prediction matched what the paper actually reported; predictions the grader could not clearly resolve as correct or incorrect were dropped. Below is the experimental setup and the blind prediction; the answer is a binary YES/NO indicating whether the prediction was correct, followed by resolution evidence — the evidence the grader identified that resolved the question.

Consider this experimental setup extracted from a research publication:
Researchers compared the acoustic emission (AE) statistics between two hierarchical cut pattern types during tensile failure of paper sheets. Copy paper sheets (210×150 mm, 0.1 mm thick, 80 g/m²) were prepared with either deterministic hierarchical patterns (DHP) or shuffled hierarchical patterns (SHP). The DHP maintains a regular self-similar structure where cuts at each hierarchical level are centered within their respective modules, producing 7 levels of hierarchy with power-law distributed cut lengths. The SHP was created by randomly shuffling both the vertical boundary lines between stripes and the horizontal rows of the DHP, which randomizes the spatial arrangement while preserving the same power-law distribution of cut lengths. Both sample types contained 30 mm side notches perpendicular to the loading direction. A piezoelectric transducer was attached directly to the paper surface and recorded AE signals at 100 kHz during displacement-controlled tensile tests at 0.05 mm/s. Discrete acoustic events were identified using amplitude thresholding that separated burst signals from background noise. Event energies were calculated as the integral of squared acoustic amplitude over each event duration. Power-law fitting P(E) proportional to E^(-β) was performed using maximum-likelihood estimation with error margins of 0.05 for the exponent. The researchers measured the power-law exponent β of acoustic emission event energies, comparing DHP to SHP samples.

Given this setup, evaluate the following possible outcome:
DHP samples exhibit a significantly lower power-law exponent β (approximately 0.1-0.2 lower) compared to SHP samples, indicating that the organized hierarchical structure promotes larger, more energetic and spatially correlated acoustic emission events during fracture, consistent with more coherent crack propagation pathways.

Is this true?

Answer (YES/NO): NO